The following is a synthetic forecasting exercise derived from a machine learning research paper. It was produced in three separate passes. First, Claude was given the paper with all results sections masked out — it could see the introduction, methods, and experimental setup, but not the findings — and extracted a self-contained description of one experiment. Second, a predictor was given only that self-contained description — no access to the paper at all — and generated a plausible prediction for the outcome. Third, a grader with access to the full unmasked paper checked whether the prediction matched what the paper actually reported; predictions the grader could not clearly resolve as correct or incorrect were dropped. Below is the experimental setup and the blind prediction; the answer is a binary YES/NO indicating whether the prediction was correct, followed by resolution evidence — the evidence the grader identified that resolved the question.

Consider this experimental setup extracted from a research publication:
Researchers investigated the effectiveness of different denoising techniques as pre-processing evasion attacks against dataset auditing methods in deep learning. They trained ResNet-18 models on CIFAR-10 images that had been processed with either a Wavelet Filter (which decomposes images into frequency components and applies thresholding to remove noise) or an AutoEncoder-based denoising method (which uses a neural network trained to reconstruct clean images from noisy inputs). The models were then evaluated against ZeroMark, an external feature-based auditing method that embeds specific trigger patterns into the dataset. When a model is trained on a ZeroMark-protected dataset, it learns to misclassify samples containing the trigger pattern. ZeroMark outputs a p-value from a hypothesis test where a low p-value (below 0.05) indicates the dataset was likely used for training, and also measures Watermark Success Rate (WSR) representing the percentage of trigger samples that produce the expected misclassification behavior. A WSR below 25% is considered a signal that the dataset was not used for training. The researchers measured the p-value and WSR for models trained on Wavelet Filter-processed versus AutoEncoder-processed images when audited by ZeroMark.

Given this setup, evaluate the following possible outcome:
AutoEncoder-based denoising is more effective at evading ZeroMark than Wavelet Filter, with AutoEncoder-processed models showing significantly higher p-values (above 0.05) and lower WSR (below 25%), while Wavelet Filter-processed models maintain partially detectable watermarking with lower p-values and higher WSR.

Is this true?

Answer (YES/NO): NO